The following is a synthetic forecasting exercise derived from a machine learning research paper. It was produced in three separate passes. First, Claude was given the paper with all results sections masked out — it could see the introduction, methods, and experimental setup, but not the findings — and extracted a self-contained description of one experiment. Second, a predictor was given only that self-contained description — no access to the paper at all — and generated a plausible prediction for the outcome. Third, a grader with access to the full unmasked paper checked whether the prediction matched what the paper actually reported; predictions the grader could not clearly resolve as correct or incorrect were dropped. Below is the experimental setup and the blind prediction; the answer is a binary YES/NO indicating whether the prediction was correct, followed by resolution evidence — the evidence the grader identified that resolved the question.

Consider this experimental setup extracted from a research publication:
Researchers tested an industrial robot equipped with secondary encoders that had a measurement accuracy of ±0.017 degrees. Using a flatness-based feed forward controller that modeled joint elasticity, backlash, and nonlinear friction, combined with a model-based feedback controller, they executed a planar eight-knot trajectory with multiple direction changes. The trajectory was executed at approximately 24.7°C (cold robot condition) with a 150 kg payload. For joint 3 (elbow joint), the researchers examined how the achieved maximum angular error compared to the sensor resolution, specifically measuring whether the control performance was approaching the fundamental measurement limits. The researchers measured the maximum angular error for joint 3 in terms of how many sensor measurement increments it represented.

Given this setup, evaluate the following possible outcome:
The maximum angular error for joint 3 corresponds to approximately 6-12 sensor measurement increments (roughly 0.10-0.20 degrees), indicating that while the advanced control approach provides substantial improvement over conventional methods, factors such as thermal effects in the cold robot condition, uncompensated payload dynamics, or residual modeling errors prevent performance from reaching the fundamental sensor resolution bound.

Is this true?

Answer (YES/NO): NO